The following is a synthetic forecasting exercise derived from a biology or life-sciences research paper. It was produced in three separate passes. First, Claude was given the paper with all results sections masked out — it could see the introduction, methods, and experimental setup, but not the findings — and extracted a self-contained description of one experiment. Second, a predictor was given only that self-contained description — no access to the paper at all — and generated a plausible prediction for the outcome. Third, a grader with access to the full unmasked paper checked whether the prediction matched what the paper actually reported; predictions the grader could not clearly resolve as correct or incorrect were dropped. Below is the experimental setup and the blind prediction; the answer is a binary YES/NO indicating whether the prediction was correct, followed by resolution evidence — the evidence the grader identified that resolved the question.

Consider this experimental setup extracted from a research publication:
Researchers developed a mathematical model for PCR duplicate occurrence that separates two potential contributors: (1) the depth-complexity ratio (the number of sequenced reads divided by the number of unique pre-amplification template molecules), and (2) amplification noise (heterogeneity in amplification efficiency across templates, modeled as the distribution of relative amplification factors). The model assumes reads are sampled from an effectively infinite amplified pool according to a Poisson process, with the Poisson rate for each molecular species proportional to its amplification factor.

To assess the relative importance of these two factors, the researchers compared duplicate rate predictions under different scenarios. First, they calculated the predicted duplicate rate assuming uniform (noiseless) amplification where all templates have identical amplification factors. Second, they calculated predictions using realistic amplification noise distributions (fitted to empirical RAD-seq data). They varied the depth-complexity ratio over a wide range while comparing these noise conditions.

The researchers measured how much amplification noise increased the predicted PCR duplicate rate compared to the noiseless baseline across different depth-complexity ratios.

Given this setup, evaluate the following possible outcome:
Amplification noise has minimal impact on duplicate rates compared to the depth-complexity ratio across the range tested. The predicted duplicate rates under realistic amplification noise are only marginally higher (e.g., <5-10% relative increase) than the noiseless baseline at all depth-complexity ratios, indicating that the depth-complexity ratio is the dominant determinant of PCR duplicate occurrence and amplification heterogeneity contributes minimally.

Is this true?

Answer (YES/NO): NO